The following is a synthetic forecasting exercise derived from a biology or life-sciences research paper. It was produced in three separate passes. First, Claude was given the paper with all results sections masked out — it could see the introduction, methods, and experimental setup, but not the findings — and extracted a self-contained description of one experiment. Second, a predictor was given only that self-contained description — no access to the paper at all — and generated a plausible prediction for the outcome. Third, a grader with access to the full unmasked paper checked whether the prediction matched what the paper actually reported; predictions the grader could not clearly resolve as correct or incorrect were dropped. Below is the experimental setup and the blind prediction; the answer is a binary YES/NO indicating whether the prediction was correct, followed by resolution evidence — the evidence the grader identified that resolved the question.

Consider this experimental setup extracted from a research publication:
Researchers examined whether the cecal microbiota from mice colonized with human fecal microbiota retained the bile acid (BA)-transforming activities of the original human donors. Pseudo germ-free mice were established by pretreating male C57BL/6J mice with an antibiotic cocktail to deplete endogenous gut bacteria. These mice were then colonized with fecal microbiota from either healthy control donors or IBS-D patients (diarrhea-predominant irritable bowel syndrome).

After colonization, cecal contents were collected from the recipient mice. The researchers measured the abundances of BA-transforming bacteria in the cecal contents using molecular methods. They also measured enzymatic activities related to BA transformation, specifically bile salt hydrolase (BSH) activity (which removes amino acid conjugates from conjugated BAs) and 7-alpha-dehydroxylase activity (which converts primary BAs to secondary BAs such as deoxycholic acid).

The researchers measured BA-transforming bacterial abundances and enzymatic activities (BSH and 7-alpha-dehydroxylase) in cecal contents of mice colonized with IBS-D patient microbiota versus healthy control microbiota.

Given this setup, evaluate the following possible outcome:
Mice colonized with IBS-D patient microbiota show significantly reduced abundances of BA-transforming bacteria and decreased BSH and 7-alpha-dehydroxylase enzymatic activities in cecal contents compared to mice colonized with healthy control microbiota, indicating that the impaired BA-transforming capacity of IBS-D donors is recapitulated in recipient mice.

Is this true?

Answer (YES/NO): NO